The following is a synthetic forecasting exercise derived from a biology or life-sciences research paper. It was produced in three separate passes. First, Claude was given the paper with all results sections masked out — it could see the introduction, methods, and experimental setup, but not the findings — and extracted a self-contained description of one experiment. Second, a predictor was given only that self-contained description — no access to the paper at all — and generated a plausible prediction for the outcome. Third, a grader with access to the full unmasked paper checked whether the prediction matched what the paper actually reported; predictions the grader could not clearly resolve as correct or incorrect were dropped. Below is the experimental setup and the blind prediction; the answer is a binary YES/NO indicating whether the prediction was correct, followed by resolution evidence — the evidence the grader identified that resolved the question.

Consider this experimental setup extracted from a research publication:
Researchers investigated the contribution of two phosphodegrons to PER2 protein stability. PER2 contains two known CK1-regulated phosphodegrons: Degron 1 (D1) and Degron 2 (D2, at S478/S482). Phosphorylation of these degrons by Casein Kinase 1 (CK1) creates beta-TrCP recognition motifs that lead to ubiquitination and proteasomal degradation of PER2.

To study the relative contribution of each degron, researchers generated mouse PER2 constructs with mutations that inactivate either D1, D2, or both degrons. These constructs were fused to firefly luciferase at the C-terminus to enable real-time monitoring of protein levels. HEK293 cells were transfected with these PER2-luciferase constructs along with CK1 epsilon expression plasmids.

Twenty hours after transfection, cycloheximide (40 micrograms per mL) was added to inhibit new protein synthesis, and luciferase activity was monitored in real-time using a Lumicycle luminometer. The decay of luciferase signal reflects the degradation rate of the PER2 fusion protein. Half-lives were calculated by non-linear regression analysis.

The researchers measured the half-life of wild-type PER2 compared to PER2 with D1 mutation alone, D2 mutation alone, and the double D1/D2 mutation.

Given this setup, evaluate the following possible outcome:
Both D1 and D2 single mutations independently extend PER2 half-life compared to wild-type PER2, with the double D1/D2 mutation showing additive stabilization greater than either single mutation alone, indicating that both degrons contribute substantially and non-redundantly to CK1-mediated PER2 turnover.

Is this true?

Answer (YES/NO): NO